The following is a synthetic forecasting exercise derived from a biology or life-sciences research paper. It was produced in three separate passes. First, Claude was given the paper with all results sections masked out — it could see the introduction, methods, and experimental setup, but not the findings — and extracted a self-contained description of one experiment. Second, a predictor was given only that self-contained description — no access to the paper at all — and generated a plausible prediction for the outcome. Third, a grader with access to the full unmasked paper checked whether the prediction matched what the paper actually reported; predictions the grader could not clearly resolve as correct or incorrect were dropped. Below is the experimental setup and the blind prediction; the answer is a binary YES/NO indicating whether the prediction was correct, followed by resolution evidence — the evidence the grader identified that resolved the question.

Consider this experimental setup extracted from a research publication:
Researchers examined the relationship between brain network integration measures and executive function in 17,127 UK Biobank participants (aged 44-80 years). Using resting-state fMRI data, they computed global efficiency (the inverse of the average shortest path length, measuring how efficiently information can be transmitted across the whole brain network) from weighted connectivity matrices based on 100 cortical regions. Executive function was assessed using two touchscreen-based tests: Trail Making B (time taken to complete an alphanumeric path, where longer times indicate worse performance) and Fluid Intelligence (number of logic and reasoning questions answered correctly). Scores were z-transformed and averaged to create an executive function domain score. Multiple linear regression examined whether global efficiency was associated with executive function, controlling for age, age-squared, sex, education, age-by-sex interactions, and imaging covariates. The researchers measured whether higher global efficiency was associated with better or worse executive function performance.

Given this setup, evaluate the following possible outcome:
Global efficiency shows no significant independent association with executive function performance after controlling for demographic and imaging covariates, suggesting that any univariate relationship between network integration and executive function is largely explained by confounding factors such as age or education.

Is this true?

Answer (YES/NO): YES